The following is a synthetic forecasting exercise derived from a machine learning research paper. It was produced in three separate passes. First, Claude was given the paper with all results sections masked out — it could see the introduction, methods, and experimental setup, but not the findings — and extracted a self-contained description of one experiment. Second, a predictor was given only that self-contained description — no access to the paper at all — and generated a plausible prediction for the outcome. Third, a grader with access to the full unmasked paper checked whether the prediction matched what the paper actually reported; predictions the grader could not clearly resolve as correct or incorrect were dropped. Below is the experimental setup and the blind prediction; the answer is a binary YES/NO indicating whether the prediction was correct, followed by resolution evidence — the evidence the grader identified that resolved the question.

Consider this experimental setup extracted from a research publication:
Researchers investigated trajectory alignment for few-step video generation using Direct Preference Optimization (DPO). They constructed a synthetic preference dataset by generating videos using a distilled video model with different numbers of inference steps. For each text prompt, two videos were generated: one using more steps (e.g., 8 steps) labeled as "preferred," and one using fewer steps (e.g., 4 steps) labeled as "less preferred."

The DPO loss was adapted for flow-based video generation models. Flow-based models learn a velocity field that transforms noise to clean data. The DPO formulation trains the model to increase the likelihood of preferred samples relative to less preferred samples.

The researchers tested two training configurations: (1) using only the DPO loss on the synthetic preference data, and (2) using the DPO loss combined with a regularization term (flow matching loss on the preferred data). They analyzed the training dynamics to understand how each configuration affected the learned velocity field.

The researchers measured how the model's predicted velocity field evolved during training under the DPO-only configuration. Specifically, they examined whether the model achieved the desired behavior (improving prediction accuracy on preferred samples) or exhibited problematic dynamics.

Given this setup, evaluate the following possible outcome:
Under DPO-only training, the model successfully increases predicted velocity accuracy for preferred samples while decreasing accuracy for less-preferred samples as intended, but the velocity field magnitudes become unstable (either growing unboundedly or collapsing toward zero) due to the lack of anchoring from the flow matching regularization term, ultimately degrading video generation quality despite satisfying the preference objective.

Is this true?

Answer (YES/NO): NO